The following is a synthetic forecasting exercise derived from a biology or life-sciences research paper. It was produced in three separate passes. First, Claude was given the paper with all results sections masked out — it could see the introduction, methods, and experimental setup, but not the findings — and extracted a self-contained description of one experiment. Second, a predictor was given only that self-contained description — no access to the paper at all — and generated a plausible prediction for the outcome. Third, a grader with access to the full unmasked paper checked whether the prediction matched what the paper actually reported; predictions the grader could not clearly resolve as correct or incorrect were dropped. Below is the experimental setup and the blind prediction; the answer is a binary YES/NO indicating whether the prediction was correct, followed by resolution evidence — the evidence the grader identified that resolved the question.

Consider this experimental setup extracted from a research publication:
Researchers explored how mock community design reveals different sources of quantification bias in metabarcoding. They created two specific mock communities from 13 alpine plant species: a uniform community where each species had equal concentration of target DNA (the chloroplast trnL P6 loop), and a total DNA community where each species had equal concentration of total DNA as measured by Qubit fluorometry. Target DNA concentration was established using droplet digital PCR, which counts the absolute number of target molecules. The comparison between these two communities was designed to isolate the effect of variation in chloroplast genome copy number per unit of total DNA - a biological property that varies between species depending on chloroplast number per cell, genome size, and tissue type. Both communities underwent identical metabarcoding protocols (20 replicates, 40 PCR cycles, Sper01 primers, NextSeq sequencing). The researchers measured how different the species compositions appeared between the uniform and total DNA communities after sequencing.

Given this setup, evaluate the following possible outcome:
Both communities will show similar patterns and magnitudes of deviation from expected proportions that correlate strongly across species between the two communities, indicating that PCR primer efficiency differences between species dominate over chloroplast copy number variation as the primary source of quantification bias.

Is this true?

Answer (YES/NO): NO